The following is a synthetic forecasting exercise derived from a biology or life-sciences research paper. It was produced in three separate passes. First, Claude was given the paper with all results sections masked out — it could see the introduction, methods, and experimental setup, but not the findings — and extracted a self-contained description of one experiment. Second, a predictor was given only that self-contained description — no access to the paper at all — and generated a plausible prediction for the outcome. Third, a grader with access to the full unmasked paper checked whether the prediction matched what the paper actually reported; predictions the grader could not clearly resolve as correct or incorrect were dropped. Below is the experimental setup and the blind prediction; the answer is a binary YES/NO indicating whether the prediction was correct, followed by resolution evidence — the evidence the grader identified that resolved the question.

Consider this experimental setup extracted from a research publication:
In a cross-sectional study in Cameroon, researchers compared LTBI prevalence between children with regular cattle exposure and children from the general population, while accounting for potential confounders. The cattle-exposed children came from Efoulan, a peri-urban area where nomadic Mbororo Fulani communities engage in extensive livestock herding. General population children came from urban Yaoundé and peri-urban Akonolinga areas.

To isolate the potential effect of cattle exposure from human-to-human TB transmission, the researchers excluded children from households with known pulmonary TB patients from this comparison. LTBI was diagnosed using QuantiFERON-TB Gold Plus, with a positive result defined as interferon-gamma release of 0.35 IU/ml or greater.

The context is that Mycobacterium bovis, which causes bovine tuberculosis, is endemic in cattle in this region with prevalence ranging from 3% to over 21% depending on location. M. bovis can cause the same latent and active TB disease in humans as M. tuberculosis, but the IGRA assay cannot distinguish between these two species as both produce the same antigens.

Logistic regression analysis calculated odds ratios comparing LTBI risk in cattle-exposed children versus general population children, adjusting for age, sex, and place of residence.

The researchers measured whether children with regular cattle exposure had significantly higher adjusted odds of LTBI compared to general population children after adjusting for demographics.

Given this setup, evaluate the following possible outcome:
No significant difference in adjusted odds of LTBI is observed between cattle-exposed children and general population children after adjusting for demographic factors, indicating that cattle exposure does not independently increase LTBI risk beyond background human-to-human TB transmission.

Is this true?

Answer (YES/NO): NO